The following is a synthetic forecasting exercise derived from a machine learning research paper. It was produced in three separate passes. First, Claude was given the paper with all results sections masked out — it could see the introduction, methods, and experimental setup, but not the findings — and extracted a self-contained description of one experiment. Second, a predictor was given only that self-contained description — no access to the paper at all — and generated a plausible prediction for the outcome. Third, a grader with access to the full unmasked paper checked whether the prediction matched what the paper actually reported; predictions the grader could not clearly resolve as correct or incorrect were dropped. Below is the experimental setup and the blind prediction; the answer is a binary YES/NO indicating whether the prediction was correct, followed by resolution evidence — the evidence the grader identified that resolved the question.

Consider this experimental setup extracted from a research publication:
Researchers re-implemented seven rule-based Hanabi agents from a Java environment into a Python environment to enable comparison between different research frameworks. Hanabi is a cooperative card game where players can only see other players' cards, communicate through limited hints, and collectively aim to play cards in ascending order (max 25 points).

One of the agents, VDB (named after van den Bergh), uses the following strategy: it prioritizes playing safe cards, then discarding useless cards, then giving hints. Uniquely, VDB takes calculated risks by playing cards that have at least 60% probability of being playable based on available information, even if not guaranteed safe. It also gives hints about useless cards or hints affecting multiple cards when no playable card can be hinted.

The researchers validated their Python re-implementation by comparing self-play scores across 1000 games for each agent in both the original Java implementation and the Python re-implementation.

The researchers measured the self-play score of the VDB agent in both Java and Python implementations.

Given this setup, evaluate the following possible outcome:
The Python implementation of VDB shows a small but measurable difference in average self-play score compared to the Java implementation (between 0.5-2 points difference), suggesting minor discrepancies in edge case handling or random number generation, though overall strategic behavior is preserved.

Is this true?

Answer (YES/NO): NO